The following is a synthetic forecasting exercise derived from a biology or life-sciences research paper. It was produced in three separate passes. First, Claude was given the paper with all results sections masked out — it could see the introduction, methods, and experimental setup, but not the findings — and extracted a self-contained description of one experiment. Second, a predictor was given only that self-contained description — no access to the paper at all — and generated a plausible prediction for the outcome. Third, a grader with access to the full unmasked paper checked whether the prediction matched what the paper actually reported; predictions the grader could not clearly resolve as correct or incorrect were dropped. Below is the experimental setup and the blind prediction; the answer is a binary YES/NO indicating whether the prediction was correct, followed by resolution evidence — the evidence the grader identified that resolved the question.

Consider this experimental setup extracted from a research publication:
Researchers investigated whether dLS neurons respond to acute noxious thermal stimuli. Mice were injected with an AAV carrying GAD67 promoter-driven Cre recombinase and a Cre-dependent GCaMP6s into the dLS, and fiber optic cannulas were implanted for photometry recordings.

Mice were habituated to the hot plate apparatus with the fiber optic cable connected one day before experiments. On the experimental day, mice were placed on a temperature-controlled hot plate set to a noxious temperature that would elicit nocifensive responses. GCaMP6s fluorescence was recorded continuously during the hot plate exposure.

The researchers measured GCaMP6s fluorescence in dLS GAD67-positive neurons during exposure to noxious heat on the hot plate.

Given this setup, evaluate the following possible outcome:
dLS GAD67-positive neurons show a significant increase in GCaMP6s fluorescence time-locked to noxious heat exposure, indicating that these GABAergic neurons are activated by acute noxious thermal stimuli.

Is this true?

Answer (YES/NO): NO